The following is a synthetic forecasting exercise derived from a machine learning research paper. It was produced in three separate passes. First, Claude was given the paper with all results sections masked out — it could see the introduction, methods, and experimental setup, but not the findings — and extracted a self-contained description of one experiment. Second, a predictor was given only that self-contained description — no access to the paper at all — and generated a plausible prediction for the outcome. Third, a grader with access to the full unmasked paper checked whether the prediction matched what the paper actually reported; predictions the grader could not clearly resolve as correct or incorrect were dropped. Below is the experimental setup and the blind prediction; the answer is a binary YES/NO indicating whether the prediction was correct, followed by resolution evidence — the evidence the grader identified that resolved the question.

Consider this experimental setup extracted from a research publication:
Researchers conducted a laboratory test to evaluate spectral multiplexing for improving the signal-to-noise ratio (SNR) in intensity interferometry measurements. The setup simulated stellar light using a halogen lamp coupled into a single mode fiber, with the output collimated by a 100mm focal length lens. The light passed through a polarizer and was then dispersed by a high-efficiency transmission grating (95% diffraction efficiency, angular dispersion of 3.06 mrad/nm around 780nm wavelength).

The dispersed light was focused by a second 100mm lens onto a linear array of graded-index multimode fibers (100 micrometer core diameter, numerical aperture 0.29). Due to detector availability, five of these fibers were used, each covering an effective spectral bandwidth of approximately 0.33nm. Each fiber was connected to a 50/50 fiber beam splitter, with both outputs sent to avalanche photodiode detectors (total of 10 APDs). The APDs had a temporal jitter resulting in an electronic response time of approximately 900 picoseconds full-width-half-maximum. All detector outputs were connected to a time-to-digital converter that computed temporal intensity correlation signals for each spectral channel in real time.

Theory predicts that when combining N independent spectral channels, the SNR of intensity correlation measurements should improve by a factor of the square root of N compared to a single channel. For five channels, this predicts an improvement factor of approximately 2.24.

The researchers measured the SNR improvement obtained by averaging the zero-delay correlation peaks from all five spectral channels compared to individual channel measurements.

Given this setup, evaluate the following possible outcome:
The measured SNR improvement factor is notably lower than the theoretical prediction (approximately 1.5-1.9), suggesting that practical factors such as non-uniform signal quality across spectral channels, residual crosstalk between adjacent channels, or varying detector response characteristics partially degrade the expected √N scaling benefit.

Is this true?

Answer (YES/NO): NO